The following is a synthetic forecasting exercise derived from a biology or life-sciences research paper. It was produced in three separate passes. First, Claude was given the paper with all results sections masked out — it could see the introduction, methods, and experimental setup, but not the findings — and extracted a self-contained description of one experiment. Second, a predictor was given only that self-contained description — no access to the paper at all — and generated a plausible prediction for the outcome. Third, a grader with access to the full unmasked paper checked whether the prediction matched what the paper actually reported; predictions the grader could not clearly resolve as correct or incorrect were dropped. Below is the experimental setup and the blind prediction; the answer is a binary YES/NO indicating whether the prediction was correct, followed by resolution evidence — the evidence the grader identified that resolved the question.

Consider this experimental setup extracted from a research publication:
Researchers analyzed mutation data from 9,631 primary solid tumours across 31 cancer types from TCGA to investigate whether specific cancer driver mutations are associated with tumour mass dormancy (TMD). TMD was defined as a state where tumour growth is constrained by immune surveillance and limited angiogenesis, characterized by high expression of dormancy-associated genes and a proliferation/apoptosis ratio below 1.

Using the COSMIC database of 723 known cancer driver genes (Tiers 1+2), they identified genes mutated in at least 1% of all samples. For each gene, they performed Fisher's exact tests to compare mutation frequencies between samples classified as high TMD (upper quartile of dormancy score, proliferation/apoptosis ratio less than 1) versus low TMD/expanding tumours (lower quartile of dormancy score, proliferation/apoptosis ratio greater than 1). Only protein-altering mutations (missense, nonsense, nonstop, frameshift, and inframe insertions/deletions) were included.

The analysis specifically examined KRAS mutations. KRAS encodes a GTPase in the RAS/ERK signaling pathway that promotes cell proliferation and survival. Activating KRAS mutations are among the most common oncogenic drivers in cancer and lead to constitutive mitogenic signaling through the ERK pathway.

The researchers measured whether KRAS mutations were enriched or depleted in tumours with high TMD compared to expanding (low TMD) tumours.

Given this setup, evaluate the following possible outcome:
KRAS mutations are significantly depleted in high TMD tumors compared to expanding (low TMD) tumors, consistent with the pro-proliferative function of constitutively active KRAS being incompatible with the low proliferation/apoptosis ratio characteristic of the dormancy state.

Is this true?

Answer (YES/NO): YES